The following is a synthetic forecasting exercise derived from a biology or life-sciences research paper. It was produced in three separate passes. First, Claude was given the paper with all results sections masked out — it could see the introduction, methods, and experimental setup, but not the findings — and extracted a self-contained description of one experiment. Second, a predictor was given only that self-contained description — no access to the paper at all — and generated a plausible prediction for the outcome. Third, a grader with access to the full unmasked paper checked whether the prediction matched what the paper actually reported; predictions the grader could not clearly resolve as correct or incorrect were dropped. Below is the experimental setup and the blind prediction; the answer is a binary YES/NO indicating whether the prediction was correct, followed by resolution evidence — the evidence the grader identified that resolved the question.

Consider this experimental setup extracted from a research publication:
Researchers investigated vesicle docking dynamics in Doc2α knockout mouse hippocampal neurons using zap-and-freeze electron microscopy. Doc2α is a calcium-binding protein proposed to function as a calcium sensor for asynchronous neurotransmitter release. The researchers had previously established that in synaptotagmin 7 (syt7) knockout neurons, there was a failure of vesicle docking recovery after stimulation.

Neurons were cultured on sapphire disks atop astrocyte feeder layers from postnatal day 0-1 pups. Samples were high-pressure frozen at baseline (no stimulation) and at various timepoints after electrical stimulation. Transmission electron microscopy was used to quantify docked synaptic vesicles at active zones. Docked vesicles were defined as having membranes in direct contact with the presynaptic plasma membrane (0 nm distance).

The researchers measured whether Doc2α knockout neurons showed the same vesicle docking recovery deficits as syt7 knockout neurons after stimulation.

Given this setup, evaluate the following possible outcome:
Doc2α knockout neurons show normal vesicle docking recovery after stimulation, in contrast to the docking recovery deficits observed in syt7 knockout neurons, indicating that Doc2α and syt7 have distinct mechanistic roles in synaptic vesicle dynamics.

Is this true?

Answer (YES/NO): YES